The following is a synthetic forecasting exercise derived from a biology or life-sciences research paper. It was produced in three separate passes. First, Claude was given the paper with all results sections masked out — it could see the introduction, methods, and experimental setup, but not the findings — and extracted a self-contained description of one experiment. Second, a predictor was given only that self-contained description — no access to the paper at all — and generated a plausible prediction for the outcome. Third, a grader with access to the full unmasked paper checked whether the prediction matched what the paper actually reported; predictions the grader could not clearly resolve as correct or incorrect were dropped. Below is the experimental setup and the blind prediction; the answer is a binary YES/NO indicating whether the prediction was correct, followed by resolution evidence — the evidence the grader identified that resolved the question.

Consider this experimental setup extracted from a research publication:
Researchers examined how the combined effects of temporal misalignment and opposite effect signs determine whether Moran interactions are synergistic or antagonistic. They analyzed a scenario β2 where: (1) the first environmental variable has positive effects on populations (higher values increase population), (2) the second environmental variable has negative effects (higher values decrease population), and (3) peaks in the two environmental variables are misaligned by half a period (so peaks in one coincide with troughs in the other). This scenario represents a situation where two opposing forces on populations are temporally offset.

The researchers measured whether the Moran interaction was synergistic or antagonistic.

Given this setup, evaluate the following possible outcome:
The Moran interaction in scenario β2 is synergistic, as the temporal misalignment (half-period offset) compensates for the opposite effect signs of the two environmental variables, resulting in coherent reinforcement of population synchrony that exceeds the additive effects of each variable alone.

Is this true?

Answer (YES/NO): YES